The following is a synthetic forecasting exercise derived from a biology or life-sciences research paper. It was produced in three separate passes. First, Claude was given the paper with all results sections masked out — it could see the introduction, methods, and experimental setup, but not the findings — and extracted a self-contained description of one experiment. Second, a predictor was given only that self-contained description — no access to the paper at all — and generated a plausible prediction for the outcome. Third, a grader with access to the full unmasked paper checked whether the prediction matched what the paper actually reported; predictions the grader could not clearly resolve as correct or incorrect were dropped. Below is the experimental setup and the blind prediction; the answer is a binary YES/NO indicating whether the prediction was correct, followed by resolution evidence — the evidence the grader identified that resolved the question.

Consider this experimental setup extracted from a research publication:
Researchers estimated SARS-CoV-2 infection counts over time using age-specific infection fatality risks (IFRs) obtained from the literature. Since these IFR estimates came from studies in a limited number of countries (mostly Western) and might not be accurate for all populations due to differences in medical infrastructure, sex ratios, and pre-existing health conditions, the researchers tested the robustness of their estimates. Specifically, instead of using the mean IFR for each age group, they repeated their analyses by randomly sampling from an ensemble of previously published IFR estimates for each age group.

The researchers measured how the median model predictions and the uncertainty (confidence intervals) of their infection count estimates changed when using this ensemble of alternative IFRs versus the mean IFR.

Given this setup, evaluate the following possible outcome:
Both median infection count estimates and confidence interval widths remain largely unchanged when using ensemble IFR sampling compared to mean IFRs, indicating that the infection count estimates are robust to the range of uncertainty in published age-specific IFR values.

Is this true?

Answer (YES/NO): NO